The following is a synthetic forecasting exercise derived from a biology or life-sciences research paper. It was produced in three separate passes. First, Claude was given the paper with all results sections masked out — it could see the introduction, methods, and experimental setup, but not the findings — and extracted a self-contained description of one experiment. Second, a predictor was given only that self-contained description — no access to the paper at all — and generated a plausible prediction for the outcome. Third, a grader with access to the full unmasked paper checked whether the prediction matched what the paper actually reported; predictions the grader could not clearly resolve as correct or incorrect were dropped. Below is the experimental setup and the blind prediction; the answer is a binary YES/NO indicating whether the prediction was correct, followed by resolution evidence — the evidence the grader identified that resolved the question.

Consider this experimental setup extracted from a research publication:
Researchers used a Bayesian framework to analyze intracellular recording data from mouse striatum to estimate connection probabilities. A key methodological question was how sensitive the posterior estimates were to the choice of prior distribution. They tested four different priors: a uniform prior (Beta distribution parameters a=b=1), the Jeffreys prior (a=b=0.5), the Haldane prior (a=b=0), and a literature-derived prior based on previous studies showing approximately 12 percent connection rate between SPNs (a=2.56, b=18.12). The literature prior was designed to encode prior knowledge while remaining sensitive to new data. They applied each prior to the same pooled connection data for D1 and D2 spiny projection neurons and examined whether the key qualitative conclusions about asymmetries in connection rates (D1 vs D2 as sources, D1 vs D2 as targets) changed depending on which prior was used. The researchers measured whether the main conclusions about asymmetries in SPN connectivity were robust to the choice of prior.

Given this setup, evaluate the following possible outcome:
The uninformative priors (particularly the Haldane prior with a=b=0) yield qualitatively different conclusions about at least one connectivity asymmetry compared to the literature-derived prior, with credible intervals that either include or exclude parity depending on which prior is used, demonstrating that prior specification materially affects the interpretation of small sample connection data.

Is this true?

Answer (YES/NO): NO